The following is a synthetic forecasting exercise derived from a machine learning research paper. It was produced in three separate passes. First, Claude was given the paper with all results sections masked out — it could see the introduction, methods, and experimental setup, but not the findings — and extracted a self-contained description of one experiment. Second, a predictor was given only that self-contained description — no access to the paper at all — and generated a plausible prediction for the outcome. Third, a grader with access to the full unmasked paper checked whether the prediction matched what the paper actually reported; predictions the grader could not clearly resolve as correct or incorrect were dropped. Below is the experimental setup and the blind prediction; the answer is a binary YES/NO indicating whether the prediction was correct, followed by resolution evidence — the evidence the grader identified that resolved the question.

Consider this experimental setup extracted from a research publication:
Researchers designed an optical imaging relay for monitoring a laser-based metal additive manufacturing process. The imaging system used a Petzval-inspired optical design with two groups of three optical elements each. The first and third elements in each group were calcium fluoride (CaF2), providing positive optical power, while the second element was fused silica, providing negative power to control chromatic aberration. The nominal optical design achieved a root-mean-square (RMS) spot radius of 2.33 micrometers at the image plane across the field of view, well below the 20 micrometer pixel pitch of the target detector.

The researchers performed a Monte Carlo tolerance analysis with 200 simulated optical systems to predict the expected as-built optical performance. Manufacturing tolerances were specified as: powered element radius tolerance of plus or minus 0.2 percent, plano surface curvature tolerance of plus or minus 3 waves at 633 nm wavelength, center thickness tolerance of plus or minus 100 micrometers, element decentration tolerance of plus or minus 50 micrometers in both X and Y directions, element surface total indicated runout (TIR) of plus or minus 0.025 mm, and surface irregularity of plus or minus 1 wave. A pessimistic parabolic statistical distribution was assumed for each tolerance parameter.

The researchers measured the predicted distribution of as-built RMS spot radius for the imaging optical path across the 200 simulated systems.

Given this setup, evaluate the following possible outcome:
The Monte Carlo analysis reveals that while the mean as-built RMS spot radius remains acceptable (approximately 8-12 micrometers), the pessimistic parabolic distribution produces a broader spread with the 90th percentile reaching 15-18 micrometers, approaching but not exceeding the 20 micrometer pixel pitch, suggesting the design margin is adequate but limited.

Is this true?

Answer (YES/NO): NO